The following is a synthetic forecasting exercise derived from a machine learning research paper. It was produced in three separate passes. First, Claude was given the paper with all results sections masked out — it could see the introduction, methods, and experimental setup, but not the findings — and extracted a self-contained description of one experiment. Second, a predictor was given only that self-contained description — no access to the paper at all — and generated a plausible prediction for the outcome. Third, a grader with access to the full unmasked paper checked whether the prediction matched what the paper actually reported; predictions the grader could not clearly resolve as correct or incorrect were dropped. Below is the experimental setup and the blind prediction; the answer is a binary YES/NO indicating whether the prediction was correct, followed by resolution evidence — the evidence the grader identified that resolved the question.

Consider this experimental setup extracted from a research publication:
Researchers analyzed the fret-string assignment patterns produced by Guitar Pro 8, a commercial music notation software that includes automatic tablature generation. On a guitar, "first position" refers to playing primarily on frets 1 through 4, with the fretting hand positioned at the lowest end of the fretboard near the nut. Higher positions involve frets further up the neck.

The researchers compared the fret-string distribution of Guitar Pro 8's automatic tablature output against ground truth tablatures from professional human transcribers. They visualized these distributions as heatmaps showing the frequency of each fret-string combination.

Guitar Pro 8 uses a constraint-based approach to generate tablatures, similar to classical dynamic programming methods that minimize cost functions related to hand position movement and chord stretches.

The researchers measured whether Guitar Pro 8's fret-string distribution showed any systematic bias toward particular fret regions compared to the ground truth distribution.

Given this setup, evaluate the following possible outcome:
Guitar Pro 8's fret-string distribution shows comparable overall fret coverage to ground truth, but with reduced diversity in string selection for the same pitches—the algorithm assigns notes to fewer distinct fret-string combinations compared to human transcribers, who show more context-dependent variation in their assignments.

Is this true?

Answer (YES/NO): NO